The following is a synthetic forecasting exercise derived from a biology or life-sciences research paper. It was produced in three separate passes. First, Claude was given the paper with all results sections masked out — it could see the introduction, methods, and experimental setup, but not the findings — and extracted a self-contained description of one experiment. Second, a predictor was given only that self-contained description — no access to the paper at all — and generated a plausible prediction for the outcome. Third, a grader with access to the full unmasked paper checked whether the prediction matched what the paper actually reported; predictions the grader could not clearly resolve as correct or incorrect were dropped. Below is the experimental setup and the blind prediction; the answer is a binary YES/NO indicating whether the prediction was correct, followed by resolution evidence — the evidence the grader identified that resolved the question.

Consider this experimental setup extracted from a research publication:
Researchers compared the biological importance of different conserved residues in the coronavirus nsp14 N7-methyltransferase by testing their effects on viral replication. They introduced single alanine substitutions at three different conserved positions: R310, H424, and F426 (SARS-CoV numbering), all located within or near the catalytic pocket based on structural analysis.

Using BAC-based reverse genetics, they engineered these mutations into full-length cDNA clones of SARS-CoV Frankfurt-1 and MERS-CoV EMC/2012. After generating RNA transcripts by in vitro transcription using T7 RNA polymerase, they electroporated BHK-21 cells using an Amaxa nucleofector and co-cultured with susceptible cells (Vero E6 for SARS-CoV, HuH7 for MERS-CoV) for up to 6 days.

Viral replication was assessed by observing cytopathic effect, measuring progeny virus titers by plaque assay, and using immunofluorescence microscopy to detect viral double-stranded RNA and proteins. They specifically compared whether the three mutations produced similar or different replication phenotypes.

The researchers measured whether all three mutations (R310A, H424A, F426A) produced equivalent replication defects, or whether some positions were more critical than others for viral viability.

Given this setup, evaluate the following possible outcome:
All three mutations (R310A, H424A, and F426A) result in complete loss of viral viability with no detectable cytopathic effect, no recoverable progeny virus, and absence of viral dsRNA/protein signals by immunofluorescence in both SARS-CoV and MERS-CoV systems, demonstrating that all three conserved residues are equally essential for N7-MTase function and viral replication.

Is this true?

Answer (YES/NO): NO